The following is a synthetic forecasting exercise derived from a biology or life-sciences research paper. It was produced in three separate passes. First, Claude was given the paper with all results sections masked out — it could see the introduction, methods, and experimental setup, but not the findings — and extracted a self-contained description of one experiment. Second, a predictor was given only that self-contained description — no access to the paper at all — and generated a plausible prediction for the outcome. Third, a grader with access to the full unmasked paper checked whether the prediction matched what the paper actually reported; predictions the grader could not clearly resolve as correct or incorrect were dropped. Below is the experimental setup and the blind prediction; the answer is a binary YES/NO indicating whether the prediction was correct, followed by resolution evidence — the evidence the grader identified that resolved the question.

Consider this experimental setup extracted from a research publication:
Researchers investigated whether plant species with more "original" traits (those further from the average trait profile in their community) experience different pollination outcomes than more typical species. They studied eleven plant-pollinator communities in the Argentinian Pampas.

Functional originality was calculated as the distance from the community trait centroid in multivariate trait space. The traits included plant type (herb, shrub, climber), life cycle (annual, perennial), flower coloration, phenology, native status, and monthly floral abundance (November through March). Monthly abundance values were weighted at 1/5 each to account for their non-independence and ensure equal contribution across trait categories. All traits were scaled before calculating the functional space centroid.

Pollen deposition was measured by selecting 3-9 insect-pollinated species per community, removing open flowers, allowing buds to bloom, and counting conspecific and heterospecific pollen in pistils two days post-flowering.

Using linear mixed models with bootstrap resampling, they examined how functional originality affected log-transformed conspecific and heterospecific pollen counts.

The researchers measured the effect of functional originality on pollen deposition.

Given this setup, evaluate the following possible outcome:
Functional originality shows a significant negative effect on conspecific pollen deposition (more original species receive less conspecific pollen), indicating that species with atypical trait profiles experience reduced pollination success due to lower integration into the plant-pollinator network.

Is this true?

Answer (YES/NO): NO